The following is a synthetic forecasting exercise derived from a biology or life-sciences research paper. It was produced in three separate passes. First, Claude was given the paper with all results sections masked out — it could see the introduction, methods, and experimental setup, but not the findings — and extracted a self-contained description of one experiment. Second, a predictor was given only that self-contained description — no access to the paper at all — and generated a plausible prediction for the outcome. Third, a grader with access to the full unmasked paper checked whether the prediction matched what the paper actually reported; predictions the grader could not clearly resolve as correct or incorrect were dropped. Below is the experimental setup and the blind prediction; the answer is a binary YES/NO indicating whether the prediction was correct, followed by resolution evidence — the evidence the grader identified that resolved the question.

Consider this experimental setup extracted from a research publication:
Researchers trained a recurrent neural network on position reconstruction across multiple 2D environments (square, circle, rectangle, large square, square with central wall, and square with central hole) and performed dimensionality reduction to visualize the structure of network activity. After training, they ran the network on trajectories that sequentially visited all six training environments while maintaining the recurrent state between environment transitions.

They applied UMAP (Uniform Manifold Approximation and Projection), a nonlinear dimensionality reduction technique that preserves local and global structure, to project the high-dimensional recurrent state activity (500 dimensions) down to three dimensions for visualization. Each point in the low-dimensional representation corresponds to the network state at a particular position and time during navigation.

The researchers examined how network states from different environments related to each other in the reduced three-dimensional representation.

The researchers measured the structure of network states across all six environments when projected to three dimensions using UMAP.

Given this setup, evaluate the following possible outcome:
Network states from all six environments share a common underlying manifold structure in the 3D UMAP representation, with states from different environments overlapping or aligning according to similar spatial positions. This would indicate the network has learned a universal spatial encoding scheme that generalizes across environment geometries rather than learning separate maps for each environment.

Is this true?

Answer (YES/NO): NO